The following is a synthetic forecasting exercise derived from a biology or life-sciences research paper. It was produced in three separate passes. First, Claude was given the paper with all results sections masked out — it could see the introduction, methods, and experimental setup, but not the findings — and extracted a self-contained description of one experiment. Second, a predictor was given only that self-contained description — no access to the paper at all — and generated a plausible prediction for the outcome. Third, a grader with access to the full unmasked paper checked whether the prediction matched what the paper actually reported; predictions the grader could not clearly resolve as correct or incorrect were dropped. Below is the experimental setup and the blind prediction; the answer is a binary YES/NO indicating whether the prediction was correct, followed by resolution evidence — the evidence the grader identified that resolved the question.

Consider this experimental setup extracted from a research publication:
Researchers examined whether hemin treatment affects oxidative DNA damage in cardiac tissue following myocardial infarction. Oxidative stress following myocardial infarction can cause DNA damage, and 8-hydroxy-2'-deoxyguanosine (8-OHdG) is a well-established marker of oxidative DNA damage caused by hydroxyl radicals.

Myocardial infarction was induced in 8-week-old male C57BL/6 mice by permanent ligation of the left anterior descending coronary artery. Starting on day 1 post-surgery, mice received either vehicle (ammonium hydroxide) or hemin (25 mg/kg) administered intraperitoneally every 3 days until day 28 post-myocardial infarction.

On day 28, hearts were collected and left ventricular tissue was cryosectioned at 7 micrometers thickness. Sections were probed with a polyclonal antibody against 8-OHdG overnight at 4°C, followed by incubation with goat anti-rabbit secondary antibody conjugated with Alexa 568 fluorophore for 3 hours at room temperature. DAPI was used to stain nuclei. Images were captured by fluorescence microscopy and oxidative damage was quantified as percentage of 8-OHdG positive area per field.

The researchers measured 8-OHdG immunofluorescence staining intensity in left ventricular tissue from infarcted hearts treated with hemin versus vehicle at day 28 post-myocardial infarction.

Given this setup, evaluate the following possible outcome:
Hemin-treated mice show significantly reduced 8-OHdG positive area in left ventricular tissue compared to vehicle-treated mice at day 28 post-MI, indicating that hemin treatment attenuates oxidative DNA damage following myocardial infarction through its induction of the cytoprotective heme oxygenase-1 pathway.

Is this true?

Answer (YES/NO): NO